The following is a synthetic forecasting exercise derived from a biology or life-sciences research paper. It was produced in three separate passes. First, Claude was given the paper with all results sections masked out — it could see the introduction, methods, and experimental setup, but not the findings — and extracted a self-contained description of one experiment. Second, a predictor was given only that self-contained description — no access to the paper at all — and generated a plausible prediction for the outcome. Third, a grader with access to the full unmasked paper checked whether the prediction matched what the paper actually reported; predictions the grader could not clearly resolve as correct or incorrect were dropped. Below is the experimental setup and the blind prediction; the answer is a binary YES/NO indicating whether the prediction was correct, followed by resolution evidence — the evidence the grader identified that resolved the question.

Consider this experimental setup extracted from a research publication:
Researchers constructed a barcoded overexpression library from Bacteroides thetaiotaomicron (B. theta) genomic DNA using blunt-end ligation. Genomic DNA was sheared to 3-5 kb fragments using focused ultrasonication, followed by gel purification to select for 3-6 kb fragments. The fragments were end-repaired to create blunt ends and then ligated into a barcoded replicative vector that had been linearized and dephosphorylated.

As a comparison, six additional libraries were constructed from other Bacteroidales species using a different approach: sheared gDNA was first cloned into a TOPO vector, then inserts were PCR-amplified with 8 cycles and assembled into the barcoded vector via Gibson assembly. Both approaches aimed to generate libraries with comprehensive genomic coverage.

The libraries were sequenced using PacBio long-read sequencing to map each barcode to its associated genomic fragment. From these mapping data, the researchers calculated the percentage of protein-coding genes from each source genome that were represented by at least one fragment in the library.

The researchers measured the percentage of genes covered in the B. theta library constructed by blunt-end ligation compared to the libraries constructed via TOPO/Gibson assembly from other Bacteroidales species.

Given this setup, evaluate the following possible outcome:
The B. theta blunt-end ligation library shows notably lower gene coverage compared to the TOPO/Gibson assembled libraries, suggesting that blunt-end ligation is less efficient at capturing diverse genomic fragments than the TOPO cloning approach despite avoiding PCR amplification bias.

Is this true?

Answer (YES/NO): NO